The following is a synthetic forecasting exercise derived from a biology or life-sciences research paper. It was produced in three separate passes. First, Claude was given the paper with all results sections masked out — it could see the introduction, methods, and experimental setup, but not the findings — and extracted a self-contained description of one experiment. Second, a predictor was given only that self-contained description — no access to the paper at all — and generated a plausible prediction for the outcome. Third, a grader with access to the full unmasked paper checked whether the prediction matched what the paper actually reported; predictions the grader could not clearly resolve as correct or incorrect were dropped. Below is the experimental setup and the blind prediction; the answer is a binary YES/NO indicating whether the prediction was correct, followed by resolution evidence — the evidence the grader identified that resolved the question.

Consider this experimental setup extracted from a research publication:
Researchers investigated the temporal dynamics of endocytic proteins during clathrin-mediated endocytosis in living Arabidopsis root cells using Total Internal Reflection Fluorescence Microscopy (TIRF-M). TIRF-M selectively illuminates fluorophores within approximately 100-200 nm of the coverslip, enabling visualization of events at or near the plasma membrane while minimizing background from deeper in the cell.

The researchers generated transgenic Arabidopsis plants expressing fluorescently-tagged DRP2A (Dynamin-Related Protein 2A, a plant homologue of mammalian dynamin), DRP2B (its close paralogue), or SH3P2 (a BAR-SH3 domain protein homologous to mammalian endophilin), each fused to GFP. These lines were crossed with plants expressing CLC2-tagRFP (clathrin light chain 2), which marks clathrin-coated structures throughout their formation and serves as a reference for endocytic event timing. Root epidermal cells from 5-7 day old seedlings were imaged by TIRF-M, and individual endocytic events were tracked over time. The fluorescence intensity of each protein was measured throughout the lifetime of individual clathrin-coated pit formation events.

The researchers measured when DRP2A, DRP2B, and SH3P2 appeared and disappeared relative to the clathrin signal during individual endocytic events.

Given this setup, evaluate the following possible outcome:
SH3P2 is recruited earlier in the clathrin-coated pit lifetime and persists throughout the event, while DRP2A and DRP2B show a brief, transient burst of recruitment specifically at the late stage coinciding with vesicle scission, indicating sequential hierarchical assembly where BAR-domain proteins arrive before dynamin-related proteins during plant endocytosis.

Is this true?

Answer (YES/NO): NO